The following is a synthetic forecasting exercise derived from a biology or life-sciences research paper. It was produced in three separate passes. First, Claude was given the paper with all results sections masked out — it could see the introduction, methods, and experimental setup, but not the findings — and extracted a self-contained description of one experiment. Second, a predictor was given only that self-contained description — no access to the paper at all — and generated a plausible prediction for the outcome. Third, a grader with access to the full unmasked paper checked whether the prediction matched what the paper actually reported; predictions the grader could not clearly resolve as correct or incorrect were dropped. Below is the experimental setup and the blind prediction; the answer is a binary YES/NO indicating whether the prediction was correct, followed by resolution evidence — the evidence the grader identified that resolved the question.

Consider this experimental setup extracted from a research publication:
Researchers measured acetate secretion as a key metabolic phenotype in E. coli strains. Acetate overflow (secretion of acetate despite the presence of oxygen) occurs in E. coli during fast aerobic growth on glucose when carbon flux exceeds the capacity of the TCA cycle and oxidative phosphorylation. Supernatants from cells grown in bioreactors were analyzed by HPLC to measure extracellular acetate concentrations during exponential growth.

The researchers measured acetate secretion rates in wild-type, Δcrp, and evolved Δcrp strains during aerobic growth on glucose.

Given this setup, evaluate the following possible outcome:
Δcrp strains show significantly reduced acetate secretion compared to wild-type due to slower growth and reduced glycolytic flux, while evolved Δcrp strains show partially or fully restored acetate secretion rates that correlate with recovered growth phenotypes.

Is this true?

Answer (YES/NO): YES